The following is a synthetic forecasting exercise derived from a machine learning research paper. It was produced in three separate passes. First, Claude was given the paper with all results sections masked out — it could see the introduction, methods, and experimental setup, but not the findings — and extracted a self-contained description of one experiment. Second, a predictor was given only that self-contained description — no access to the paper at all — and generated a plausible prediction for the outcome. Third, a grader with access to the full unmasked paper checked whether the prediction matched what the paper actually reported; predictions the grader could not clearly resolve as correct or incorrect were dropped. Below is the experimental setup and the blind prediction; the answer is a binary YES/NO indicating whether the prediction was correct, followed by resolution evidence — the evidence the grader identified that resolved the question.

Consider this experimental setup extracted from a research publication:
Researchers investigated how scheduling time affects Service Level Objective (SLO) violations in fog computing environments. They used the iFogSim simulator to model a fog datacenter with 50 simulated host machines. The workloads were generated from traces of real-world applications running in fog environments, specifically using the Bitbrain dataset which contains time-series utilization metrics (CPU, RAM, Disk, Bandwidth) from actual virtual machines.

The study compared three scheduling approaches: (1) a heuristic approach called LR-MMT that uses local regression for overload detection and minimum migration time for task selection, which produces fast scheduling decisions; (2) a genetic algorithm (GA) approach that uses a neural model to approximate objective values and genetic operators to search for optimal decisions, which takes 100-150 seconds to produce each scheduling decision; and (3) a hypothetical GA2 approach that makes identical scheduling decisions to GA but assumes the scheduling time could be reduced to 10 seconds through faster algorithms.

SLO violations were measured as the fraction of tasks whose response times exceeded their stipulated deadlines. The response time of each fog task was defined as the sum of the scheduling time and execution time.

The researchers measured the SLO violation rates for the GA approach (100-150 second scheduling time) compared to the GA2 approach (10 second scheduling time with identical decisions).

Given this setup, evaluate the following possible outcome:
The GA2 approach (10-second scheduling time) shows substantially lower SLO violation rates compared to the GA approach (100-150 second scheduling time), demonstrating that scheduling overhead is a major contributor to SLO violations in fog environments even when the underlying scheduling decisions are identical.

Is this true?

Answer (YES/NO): YES